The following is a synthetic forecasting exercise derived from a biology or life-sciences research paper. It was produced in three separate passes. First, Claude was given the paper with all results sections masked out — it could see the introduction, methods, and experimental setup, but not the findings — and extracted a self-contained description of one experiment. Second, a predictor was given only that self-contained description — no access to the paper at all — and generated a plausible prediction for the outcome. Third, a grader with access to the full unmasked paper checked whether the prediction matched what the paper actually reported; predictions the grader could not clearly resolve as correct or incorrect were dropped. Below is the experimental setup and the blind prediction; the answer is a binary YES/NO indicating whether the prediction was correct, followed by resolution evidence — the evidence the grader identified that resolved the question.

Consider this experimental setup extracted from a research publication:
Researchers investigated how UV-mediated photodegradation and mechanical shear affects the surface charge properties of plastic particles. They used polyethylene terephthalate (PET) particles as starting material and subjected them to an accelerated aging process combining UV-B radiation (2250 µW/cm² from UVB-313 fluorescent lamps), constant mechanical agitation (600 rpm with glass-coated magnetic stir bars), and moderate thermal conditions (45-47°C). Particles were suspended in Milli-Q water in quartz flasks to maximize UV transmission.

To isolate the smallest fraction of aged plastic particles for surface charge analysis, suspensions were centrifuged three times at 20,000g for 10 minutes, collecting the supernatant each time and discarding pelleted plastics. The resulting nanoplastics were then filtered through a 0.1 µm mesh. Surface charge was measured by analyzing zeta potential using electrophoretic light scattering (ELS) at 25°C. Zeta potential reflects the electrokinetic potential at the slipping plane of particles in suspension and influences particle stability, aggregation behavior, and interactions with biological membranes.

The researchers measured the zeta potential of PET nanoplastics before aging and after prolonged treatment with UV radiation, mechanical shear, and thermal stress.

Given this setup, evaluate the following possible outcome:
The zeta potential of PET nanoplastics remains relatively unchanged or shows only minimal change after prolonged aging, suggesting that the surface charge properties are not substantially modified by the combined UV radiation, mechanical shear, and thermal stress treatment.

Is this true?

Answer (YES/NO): NO